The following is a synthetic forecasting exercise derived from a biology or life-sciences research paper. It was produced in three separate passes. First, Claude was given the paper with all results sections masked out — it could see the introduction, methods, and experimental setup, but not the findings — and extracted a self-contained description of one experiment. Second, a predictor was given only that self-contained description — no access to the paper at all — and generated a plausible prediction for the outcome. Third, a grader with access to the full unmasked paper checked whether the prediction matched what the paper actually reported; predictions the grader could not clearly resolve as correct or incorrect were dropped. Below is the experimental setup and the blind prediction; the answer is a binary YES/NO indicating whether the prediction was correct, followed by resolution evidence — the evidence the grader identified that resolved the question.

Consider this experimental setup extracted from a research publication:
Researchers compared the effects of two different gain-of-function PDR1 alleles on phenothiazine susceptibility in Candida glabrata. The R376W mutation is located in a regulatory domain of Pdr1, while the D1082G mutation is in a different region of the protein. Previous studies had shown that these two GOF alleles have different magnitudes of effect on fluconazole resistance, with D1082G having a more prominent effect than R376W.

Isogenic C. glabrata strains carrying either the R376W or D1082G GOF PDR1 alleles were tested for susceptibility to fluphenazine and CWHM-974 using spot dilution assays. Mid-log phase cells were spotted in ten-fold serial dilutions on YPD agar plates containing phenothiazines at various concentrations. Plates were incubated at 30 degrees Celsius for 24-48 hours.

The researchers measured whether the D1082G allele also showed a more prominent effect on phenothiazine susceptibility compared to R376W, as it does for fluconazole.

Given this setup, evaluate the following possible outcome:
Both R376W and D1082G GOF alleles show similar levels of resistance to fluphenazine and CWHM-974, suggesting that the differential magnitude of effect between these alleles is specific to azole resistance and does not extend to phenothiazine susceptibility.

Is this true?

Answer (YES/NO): NO